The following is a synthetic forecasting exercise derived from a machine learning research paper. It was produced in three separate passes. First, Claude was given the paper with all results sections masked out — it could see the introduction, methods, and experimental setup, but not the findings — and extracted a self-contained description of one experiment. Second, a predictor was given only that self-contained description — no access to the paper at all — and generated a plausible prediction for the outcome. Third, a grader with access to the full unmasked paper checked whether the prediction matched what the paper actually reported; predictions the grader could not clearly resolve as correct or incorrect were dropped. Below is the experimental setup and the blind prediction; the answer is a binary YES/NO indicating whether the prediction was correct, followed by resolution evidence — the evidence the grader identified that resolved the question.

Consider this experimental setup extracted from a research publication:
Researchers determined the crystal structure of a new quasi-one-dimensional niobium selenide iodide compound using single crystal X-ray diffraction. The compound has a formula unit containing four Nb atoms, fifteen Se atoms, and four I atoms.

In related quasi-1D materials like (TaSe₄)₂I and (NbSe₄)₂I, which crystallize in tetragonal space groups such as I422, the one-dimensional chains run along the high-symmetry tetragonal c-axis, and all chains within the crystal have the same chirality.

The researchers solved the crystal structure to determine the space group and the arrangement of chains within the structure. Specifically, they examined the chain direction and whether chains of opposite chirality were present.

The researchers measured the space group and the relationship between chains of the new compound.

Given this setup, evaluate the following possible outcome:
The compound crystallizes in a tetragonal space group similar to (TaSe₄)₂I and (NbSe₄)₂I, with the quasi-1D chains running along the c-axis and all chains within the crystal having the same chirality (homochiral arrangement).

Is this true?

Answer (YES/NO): NO